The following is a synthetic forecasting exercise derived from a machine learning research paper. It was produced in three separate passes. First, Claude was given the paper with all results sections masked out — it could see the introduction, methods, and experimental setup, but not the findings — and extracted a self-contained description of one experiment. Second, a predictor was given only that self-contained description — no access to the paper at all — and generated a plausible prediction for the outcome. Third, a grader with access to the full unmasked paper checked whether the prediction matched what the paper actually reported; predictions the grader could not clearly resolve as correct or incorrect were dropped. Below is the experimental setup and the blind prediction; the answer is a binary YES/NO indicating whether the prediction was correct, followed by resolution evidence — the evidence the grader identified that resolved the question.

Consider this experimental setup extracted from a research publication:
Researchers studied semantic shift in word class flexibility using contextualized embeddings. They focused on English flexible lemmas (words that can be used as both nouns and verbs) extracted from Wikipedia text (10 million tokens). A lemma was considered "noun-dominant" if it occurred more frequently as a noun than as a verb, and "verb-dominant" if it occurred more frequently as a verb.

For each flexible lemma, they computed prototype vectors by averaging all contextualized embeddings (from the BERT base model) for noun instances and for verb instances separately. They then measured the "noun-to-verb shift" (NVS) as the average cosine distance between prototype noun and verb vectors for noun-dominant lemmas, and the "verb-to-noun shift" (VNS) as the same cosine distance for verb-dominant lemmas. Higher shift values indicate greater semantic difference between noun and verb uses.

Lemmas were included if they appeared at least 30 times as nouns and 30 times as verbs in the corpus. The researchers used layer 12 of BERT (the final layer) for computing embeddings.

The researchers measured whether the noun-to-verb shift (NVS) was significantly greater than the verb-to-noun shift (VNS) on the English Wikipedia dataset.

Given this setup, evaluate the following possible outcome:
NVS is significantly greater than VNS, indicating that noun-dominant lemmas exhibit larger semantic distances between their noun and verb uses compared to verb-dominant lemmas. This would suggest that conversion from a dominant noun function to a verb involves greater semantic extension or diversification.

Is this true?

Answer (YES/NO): YES